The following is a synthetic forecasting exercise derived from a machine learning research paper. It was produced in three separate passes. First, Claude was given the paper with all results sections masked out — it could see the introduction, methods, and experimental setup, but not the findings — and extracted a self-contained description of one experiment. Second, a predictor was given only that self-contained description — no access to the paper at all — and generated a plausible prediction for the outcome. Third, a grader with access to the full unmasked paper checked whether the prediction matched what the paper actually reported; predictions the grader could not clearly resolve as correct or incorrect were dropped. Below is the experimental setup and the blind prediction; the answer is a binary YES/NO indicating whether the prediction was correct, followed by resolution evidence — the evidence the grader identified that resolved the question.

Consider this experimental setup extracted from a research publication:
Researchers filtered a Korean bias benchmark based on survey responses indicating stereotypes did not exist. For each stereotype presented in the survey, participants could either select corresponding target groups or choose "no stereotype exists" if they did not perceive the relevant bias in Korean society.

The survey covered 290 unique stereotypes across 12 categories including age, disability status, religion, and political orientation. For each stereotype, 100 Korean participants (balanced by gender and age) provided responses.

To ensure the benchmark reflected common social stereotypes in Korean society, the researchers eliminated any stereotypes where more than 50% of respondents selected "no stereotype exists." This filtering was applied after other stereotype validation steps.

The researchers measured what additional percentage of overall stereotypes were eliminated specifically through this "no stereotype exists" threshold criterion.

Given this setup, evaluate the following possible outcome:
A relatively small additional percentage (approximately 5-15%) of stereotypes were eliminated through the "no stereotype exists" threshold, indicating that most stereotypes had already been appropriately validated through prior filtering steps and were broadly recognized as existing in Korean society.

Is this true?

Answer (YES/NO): NO